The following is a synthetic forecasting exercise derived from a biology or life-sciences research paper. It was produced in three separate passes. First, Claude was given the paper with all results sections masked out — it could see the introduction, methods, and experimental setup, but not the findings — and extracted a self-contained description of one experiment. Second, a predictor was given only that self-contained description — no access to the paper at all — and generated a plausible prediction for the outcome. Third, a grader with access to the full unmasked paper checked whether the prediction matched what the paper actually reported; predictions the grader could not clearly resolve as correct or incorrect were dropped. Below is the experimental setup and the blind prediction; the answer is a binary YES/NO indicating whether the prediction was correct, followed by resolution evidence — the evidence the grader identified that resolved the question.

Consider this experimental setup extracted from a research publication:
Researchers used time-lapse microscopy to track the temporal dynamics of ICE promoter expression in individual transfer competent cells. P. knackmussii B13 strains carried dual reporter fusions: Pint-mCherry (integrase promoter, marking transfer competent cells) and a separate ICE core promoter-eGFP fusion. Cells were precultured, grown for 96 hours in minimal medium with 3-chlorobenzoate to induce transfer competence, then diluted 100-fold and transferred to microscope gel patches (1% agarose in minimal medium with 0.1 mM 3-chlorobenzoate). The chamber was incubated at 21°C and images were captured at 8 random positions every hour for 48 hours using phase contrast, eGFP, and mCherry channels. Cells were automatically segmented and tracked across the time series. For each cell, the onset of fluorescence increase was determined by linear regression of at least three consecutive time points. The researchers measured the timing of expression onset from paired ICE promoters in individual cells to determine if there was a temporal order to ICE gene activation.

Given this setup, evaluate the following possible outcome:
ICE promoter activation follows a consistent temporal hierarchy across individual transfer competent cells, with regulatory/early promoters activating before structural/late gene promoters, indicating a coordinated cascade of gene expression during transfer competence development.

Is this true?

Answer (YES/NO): YES